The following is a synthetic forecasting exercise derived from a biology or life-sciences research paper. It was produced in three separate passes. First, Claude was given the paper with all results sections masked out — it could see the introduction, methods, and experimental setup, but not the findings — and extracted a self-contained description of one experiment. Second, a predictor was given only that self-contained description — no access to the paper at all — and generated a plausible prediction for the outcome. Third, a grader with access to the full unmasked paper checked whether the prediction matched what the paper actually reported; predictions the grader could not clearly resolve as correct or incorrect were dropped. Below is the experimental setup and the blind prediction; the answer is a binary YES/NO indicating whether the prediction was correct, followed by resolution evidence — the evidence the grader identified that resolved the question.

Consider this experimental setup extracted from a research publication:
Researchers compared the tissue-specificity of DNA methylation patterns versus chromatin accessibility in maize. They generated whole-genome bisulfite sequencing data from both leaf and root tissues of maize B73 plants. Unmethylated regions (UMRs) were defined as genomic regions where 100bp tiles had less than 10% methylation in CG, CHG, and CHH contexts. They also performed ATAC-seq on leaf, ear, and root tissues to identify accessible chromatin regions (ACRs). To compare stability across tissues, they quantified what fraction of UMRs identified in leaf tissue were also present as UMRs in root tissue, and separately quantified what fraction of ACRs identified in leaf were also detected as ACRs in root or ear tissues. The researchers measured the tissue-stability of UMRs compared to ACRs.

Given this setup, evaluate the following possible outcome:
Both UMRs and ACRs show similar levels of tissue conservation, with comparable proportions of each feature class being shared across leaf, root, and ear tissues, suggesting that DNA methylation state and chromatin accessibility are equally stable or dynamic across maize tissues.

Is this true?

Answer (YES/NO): NO